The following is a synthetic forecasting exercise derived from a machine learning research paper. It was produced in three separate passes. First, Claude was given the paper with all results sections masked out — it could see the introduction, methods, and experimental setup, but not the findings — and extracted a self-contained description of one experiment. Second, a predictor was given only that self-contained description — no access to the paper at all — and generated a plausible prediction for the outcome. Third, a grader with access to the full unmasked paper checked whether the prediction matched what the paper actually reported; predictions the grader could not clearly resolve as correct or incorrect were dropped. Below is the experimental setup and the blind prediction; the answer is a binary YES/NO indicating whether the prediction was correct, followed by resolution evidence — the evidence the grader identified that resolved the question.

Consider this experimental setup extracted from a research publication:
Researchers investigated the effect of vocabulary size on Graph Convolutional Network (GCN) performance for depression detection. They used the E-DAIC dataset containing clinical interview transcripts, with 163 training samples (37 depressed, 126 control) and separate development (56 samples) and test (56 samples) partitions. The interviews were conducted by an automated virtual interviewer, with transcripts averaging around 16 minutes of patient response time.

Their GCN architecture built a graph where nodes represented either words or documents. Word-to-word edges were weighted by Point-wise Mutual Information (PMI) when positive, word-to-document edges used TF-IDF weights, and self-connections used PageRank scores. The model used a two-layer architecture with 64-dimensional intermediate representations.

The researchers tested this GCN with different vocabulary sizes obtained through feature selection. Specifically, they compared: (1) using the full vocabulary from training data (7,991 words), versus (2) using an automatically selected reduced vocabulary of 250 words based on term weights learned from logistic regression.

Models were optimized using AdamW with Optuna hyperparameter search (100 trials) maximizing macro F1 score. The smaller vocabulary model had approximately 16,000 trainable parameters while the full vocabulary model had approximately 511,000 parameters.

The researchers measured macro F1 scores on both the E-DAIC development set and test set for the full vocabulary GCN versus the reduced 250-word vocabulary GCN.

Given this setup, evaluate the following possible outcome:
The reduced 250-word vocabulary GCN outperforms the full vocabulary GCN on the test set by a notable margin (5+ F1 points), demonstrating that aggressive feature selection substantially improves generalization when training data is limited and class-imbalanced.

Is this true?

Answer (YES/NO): YES